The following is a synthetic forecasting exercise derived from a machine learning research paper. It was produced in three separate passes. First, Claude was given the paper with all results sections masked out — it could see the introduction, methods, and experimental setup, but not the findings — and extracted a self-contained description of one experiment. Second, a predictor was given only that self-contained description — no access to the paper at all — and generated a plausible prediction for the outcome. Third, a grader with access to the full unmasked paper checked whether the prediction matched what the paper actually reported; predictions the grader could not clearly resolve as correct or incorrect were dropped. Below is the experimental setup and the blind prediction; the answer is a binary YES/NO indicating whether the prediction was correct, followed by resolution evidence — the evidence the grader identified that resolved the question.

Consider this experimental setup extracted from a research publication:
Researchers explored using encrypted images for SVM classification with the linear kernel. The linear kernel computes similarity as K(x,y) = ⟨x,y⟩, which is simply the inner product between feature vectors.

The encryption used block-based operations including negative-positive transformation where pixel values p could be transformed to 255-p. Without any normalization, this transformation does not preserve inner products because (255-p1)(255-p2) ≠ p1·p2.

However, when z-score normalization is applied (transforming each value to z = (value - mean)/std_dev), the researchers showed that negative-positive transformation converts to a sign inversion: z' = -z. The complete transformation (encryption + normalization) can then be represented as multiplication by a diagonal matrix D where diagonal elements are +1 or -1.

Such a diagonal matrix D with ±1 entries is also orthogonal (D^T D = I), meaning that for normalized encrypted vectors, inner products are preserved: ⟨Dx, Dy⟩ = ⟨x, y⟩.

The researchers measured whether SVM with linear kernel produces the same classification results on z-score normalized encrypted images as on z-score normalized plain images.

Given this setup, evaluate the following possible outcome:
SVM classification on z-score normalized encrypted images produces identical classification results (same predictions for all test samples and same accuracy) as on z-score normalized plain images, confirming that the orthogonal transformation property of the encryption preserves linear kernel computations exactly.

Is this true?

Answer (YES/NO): YES